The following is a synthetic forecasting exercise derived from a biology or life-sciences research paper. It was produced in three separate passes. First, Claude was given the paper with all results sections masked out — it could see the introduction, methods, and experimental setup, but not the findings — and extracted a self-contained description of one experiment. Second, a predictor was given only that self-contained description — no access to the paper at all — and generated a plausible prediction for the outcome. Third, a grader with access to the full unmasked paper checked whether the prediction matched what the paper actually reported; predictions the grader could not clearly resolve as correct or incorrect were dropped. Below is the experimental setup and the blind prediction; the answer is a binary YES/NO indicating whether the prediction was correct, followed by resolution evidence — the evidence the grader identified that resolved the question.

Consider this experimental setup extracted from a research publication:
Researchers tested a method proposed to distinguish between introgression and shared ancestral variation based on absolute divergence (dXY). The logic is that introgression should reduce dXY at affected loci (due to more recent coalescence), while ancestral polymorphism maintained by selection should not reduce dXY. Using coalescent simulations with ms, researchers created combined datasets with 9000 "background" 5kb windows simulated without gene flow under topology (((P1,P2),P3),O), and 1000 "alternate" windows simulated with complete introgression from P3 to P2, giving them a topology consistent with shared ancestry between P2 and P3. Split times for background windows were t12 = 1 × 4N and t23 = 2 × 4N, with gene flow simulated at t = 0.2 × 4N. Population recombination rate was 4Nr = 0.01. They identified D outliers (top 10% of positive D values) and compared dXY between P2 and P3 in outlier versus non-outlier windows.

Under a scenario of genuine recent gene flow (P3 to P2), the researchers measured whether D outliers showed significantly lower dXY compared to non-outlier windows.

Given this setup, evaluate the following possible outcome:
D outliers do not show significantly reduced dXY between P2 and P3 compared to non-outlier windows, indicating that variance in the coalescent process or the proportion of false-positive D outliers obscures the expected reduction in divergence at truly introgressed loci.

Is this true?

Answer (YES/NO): NO